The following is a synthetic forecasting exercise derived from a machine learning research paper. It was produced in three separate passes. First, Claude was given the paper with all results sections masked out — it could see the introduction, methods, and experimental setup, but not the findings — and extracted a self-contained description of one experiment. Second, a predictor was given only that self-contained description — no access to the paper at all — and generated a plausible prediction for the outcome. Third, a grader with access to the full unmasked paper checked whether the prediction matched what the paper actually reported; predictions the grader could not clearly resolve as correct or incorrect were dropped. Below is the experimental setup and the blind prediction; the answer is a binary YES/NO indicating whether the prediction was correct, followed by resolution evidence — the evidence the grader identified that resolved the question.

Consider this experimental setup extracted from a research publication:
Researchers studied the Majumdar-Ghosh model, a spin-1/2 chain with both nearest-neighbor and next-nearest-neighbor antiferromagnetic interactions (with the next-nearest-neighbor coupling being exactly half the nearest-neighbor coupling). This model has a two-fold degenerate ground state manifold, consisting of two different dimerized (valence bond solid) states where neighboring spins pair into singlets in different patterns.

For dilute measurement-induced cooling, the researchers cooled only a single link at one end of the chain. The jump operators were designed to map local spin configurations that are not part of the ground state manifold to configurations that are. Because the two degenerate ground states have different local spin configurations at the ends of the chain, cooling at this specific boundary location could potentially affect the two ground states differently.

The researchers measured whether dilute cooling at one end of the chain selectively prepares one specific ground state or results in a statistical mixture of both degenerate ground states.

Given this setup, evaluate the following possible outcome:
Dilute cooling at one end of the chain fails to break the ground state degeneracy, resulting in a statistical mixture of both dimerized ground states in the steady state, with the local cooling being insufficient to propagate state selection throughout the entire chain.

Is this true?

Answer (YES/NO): NO